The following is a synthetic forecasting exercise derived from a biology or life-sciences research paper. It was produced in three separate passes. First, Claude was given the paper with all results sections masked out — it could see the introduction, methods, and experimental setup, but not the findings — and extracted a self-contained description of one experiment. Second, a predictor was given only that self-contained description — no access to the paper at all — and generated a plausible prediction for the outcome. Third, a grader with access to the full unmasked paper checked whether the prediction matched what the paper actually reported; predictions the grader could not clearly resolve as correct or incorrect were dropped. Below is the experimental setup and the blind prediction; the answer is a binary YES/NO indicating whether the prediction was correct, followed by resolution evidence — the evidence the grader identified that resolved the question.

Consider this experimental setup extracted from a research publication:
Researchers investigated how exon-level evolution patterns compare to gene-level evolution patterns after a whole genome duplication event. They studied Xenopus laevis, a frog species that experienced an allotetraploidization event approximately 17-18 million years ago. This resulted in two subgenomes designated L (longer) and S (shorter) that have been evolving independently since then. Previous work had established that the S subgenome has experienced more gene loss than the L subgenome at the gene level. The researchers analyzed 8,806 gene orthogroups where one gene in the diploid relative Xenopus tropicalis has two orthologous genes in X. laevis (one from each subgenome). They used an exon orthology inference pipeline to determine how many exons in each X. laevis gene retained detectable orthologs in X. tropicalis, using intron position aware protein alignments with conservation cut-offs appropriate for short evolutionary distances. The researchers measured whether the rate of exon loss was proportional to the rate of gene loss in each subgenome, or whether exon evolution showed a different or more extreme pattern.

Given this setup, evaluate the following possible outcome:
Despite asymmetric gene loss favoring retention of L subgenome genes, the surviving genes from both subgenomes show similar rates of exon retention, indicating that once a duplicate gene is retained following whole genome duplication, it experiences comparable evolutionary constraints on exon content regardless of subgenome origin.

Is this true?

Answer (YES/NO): NO